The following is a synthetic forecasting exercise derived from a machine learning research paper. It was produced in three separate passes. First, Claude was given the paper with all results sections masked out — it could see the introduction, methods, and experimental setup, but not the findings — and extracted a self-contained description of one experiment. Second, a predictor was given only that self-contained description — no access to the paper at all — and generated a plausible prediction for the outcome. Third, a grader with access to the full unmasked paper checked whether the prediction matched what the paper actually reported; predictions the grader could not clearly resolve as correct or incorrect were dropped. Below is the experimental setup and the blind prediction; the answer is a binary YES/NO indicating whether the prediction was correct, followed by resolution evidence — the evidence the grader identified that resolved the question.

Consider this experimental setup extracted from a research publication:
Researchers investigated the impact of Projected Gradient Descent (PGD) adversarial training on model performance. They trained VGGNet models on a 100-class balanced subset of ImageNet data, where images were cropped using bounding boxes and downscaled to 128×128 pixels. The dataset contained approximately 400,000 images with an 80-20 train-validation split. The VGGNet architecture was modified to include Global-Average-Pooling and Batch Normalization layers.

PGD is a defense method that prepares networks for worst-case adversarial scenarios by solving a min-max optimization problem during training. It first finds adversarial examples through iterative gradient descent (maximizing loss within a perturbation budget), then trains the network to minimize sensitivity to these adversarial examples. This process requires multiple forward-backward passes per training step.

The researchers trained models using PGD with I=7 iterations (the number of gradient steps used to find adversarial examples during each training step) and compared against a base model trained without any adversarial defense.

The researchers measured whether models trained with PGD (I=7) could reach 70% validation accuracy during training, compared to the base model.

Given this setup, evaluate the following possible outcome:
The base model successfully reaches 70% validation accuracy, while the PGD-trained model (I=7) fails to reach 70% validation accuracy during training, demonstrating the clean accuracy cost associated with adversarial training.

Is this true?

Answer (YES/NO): YES